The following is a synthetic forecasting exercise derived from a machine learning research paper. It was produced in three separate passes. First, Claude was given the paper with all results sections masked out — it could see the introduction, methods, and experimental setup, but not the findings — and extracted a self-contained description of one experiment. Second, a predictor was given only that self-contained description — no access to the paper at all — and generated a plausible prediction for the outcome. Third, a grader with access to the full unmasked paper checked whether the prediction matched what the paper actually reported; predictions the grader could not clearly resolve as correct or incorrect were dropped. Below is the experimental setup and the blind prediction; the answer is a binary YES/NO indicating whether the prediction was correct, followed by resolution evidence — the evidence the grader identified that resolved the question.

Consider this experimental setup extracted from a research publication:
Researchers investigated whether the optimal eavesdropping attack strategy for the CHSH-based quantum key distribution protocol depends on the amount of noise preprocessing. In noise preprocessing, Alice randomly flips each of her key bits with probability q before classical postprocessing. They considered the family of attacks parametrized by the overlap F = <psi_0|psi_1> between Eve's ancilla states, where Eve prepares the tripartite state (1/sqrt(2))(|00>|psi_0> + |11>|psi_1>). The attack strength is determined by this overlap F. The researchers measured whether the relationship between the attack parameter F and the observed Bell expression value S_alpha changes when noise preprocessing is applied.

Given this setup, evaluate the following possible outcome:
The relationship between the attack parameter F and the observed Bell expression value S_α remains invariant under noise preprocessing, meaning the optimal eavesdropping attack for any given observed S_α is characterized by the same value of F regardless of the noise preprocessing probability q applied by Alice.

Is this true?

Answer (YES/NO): YES